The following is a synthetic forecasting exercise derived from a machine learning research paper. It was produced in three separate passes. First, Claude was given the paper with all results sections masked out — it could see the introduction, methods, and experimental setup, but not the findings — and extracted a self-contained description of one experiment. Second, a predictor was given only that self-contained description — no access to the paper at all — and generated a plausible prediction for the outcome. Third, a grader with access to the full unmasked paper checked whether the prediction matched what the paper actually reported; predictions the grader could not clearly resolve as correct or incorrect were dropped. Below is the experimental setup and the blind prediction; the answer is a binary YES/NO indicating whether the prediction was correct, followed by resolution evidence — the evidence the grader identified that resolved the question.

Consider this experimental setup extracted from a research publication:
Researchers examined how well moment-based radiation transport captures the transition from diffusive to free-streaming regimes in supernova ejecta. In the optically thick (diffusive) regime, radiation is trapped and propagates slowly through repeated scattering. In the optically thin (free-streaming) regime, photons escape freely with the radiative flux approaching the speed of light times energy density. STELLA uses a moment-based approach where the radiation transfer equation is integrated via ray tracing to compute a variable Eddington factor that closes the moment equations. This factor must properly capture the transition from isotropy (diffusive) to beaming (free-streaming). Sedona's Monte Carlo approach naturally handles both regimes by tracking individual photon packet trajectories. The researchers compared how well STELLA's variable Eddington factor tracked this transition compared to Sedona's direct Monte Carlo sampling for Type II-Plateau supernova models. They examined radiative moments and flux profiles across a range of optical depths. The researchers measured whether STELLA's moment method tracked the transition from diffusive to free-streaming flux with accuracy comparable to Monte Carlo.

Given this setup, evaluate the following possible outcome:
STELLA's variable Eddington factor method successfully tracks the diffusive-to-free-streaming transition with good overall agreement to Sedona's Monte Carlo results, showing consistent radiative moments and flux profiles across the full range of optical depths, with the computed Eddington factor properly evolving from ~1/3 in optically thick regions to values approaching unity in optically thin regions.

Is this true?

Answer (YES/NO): NO